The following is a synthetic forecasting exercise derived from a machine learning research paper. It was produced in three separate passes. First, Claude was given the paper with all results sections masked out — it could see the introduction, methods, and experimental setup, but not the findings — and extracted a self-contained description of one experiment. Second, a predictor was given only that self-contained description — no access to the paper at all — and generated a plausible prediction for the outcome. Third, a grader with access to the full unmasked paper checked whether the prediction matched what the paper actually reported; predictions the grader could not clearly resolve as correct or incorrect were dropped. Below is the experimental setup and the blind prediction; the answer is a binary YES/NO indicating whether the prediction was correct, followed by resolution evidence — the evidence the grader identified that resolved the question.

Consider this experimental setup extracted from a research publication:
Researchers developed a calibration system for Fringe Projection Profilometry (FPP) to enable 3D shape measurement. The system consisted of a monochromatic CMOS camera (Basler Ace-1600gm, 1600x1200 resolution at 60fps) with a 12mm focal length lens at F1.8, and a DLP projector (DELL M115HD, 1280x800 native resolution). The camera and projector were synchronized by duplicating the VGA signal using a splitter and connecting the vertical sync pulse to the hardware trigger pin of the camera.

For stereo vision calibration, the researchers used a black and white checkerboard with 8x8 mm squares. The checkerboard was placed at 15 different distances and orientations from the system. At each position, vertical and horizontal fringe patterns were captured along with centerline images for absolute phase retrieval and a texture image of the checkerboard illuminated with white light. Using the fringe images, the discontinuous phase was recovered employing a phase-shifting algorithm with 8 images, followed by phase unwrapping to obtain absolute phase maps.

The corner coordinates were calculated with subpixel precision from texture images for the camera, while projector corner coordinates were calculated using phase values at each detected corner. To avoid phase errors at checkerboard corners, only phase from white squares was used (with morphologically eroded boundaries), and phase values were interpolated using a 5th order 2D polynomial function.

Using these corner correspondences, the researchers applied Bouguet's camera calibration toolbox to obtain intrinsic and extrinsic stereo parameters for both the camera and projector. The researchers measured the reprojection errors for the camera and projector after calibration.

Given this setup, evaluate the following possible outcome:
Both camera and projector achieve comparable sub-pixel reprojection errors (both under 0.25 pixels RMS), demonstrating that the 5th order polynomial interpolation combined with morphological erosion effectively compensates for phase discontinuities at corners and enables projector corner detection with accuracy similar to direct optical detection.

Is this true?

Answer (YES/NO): YES